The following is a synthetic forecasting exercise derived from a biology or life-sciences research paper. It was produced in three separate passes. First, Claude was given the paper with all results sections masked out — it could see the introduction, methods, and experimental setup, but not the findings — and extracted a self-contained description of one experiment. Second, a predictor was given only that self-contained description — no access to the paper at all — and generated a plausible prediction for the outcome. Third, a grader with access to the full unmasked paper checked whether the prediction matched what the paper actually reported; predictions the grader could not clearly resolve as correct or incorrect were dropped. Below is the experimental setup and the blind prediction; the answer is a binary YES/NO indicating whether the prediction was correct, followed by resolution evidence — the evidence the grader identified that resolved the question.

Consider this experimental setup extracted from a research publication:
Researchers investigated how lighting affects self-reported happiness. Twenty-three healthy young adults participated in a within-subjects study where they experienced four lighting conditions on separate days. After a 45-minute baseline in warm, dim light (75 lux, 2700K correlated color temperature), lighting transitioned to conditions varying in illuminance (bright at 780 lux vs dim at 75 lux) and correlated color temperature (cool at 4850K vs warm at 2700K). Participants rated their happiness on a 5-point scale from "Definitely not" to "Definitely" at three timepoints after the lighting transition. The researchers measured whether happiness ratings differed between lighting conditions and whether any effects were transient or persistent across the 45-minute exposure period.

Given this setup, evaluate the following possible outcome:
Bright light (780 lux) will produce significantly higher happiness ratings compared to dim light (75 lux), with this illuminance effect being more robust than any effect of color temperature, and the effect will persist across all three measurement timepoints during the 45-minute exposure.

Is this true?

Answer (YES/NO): NO